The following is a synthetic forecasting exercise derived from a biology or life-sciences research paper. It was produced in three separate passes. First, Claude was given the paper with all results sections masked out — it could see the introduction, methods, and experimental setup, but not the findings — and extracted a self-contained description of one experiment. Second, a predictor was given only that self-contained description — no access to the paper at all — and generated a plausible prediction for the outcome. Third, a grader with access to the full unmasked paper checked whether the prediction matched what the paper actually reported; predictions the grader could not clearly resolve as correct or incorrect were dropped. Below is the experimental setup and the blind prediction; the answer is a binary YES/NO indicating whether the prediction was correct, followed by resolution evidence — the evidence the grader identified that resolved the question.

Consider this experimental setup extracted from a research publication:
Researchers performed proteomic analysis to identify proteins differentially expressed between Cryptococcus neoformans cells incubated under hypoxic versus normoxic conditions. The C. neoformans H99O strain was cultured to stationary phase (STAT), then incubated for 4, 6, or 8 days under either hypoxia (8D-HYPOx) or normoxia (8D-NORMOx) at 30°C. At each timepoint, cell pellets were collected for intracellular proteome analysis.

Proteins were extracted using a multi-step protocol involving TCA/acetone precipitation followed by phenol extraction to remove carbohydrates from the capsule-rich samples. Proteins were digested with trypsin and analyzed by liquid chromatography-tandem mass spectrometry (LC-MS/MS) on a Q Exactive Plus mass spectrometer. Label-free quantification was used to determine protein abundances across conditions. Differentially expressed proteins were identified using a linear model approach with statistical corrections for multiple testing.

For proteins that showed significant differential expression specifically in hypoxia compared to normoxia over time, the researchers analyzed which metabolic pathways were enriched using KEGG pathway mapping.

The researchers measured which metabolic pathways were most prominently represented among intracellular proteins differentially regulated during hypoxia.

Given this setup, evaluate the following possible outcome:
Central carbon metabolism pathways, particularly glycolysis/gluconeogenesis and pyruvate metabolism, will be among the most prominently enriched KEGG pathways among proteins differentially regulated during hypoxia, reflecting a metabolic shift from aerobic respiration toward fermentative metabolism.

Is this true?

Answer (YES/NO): NO